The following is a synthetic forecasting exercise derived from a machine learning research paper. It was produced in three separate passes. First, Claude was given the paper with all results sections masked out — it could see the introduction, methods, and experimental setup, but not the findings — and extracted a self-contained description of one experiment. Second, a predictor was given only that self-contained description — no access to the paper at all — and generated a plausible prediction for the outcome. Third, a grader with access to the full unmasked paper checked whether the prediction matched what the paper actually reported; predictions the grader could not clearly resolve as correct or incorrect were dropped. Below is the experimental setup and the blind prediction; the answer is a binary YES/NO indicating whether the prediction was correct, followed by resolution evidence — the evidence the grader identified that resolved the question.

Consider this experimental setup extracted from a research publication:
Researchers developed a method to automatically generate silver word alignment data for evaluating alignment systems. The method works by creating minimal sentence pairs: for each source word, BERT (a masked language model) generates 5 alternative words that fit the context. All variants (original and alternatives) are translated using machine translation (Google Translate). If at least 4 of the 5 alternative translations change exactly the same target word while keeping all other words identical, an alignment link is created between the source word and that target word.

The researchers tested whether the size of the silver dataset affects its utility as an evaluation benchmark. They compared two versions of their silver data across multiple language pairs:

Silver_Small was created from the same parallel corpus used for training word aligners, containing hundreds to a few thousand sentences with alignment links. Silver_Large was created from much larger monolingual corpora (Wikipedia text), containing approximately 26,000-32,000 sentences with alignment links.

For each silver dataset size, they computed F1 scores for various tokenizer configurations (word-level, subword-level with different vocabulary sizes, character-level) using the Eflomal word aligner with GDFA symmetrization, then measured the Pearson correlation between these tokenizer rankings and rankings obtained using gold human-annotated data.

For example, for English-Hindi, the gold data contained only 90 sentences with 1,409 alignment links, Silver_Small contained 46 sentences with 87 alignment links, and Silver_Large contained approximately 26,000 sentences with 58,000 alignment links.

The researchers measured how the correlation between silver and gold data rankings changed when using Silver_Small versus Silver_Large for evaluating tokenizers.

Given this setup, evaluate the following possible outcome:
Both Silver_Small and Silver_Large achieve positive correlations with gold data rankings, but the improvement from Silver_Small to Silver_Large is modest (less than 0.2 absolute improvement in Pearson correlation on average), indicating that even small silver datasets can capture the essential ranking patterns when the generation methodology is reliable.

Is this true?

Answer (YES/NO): YES